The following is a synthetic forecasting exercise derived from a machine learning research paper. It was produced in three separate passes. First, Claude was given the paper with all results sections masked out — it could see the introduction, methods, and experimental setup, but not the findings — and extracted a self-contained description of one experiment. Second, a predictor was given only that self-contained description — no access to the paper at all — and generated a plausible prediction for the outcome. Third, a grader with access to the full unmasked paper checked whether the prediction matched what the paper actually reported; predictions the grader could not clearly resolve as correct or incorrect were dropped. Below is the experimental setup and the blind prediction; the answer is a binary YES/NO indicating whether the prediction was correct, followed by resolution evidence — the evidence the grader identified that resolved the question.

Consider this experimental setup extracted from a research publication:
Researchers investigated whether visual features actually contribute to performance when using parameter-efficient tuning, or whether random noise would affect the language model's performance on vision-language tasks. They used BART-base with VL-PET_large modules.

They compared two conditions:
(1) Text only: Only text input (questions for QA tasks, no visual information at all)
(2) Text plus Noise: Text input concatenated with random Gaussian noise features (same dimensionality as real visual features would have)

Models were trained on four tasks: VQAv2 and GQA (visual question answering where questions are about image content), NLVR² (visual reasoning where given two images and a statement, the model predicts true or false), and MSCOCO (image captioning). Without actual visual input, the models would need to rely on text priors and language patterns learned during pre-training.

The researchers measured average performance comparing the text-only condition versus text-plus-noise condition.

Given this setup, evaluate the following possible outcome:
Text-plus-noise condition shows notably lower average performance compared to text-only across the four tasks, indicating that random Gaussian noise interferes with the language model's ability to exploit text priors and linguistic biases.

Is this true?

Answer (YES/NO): NO